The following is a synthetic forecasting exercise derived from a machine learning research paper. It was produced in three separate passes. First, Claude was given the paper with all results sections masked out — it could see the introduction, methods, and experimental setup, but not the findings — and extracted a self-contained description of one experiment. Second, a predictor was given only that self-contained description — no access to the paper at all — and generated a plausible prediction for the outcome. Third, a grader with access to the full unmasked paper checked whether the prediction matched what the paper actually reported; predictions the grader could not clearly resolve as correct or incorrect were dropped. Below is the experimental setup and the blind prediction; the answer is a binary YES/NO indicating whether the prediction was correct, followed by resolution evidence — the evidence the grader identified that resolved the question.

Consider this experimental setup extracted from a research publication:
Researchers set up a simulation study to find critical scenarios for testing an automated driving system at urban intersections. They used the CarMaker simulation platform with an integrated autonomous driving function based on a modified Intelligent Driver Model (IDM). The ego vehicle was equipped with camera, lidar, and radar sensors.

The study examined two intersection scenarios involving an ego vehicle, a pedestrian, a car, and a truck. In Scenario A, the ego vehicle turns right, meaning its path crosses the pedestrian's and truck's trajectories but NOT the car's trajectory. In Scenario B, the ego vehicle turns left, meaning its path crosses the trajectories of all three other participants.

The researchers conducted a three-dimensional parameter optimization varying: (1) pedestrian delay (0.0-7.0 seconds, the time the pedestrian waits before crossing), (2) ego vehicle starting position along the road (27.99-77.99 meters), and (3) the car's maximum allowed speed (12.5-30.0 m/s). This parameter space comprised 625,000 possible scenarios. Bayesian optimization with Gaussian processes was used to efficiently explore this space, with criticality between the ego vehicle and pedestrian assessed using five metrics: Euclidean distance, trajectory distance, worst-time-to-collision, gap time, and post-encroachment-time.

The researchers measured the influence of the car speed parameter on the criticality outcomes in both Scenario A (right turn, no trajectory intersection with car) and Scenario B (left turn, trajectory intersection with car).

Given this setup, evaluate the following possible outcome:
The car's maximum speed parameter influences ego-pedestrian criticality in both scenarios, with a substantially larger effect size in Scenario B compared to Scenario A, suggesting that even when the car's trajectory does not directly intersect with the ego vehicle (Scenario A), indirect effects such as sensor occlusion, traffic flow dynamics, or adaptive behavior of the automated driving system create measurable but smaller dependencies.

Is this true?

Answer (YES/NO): NO